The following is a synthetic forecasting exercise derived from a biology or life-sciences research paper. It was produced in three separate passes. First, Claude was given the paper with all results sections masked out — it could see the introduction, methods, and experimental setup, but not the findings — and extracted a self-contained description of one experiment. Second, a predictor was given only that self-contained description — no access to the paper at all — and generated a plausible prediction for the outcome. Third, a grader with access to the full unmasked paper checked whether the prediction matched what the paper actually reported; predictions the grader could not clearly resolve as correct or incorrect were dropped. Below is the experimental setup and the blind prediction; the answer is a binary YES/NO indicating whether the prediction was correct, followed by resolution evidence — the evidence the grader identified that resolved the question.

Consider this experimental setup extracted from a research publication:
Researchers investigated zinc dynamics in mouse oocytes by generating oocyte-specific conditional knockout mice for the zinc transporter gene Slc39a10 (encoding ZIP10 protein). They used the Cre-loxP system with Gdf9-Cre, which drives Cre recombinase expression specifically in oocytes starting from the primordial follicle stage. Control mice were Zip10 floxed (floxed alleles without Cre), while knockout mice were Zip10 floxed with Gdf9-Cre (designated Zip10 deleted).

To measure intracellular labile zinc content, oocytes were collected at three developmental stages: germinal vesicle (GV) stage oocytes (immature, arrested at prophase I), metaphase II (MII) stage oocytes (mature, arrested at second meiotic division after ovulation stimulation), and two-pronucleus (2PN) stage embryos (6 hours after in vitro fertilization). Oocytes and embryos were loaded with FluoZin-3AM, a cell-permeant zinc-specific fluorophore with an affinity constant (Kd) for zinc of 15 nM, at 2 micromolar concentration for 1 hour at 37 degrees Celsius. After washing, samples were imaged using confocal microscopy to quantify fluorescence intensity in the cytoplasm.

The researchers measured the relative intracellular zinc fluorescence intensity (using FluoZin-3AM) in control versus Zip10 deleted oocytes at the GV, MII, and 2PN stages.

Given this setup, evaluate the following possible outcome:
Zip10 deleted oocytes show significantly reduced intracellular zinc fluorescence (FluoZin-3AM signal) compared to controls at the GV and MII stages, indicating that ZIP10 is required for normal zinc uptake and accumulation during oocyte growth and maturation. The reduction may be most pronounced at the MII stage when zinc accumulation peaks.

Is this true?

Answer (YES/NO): YES